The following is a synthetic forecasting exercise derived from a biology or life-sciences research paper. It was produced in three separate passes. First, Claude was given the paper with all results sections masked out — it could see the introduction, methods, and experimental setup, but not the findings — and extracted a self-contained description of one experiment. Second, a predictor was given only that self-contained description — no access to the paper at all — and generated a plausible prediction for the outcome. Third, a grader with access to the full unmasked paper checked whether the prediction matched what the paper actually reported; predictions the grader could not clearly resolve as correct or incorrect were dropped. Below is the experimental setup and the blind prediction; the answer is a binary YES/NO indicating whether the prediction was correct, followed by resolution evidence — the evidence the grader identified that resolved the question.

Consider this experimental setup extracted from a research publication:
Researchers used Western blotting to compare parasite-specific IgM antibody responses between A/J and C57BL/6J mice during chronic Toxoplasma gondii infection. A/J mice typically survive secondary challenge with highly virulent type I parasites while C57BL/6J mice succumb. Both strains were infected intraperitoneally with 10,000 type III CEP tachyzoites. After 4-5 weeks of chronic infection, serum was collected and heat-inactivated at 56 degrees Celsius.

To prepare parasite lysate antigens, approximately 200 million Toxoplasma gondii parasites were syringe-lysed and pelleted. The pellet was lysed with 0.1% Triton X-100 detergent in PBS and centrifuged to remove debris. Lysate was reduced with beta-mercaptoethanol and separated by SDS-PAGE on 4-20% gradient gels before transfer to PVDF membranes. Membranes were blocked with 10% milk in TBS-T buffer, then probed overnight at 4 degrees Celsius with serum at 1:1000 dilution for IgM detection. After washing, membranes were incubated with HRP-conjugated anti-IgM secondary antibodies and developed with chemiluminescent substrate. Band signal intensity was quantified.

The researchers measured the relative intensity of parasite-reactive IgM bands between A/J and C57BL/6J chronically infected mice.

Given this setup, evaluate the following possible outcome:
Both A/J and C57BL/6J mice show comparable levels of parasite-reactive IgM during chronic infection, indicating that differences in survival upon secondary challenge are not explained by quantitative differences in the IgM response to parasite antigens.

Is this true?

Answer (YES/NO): YES